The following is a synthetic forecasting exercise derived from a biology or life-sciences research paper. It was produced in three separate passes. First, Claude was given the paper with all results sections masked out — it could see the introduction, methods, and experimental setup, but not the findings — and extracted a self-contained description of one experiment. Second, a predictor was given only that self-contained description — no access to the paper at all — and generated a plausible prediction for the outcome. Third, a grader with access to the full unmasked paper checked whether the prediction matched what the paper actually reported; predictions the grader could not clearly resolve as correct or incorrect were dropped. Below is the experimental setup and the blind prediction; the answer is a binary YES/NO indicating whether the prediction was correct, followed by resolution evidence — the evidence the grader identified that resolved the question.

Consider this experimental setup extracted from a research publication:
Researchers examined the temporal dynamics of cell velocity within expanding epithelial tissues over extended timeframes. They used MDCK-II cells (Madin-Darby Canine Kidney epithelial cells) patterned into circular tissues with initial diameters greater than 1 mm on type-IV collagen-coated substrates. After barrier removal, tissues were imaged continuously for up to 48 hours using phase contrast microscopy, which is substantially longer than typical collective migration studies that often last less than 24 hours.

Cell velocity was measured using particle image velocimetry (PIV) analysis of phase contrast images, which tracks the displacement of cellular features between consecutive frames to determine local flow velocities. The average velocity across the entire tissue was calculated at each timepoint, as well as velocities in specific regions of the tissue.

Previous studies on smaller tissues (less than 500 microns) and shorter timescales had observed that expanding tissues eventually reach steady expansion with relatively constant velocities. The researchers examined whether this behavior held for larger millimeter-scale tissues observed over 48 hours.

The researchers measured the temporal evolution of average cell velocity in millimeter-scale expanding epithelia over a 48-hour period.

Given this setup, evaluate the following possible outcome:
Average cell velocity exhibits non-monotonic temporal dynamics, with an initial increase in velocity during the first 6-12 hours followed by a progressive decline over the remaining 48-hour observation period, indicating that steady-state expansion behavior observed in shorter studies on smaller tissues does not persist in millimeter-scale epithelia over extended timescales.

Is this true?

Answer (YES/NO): NO